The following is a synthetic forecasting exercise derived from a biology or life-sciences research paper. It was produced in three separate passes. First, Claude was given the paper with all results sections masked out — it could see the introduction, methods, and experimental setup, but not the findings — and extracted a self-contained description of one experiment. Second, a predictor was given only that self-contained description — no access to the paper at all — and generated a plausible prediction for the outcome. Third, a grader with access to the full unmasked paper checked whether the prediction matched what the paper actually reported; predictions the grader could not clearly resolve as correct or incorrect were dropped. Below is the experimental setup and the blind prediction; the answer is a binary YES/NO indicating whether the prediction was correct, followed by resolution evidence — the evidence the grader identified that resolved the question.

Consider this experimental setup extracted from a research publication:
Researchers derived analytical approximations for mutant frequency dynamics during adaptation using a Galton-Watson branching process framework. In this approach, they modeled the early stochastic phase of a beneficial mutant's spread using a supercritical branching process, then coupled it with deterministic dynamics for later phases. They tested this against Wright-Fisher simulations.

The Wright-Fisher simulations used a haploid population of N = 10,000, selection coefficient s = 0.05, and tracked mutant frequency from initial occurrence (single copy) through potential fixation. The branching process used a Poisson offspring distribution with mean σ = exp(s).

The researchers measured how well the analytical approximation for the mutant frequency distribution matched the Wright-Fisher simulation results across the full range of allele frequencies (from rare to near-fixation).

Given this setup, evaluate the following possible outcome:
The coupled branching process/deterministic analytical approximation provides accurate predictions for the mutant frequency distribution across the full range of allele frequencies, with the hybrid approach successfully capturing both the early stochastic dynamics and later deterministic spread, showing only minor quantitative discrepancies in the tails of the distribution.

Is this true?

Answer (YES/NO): NO